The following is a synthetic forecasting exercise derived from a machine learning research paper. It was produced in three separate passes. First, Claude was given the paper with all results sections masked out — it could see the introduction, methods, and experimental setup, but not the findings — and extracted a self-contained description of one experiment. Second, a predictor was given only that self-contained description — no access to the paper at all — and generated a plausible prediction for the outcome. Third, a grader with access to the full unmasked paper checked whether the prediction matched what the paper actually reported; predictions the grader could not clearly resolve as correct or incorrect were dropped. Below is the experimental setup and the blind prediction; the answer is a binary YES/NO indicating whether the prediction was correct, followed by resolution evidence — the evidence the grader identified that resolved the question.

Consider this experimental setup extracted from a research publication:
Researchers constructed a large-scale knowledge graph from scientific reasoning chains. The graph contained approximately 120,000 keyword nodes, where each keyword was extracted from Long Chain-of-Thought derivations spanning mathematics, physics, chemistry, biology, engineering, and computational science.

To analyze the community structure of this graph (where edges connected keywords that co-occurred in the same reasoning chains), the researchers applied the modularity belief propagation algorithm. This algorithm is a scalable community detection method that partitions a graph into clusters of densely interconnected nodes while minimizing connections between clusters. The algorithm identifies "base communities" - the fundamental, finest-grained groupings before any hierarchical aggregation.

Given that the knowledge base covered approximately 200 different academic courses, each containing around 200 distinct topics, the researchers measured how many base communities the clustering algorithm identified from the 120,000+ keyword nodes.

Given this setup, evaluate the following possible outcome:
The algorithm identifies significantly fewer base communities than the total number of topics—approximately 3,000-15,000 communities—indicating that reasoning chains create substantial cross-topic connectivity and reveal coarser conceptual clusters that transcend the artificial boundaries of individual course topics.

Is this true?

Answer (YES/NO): YES